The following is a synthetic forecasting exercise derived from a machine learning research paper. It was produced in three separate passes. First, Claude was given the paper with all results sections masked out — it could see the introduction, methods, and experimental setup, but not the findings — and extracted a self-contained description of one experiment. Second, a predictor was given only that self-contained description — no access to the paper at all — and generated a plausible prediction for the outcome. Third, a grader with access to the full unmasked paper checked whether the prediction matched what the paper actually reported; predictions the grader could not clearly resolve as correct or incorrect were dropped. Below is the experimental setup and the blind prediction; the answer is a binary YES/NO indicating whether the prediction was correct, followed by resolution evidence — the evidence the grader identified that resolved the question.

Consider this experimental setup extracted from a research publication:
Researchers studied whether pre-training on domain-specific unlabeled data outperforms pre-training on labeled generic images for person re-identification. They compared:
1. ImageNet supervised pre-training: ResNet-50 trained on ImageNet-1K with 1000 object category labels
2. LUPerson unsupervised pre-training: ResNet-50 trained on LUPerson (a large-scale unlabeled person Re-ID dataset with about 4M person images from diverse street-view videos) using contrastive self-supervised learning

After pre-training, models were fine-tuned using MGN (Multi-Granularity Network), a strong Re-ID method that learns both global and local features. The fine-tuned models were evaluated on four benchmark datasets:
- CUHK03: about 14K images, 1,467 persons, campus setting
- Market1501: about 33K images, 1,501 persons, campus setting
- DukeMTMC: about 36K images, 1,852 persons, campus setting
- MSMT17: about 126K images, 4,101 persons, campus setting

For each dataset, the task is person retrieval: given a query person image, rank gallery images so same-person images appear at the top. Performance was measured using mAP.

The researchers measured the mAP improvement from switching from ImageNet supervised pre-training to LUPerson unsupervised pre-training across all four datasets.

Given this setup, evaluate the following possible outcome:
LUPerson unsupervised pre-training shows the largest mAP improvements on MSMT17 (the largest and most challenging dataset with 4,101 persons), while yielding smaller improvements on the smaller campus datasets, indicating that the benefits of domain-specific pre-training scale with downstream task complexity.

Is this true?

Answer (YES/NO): NO